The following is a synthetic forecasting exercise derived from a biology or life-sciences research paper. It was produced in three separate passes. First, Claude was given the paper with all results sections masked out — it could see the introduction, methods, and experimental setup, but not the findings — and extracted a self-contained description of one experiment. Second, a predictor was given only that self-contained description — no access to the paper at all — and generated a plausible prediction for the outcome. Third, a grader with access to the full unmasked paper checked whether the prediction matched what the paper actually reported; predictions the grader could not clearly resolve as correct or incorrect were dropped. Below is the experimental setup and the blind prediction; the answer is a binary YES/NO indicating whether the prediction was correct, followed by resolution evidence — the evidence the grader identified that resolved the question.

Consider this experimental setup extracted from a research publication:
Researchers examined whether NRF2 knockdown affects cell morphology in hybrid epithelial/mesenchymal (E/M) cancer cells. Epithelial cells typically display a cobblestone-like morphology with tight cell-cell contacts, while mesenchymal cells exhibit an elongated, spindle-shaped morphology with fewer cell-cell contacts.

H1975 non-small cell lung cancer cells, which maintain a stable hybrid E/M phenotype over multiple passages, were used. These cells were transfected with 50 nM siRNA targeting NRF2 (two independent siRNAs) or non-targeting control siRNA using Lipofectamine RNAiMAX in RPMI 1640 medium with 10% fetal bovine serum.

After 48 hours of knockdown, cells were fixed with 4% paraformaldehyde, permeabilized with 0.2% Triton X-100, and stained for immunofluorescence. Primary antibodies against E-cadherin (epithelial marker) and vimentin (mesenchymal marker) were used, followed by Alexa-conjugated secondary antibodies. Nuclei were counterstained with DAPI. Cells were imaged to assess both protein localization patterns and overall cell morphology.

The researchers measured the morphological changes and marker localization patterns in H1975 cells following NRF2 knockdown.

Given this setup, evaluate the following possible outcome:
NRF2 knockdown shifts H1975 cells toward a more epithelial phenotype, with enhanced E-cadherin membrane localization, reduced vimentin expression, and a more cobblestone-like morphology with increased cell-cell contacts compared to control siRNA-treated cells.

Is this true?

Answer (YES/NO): NO